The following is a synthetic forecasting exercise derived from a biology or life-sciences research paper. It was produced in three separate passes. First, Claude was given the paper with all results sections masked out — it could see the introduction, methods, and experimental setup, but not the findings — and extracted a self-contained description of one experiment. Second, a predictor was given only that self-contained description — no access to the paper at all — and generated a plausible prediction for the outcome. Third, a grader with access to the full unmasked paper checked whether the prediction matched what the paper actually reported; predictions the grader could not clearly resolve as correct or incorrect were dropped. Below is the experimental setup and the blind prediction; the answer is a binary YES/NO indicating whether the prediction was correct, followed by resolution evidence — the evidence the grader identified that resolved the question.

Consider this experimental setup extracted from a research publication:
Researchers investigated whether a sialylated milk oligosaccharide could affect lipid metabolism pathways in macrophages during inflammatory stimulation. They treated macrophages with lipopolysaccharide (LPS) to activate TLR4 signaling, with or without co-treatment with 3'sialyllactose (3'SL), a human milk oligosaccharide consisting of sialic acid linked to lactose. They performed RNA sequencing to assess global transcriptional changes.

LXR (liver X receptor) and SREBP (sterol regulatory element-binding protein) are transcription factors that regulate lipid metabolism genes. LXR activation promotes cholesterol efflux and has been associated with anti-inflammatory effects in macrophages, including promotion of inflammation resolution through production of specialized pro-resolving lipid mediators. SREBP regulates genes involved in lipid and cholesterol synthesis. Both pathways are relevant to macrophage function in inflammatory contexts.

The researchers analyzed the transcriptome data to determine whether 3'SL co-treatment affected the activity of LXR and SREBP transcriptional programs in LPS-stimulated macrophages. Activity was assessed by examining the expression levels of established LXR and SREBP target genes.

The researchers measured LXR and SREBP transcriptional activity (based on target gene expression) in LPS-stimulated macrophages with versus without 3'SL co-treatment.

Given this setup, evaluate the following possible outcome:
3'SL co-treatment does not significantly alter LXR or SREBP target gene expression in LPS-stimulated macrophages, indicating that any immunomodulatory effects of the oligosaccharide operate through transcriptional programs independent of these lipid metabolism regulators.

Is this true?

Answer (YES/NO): NO